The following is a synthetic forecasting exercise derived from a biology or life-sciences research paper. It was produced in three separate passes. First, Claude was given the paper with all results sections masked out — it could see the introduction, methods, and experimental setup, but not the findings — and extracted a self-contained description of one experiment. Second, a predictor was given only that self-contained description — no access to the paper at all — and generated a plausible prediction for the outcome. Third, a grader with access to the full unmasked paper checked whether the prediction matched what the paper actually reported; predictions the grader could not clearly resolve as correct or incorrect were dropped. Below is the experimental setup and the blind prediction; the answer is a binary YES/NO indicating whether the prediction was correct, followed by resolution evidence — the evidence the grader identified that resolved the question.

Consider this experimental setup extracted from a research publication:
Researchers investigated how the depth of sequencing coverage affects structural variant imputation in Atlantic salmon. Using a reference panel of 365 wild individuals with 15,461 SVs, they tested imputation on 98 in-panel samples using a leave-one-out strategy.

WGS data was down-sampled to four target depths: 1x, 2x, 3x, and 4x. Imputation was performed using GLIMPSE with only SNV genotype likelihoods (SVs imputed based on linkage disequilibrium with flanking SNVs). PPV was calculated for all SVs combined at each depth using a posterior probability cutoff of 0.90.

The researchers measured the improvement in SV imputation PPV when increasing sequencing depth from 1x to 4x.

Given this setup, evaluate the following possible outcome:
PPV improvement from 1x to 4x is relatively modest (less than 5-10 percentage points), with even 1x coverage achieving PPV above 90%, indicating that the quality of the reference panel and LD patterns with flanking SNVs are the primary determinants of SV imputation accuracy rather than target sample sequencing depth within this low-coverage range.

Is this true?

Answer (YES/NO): NO